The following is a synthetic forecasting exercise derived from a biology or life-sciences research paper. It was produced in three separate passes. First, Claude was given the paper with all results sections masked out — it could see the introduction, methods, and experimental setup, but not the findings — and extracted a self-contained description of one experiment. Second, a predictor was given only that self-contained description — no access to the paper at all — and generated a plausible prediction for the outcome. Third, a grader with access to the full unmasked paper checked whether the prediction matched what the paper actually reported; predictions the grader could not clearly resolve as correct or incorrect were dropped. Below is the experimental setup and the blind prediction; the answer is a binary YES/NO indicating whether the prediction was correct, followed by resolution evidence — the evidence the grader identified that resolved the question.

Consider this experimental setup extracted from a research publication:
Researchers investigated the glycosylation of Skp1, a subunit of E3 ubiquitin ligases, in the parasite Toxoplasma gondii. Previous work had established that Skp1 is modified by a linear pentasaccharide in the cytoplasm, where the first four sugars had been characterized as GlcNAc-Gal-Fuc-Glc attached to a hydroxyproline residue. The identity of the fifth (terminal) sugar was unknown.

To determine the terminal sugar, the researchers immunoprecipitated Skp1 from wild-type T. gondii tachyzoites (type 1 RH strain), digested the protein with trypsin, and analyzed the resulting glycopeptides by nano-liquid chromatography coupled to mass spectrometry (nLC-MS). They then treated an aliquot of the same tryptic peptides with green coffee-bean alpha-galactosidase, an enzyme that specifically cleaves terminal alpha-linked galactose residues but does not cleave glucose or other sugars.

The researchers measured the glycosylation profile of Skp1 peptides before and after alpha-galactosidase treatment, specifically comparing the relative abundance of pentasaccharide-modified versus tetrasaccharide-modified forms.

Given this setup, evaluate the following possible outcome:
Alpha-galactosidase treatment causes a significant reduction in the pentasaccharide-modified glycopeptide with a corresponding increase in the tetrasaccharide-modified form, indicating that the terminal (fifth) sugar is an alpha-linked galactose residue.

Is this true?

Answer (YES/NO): YES